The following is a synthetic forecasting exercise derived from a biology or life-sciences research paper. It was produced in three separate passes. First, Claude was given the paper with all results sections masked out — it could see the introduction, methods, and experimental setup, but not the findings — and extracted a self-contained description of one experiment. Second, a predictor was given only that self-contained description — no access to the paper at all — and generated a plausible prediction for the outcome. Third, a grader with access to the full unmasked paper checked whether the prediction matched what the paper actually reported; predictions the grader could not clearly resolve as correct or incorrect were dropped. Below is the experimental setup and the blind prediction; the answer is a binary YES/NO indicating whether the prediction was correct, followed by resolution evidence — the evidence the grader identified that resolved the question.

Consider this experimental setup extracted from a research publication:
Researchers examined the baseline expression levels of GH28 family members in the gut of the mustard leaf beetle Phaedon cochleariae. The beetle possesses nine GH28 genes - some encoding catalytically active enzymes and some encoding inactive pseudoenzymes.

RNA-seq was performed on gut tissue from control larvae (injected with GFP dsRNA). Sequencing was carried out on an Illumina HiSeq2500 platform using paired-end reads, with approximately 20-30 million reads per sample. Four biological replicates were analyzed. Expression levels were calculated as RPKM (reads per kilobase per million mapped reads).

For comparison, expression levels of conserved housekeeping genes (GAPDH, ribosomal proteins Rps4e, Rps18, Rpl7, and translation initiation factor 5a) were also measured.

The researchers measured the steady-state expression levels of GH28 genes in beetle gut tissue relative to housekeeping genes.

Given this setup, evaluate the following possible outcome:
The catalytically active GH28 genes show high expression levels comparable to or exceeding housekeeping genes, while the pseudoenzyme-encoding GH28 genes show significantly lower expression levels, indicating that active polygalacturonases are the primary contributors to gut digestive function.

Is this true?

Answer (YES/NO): NO